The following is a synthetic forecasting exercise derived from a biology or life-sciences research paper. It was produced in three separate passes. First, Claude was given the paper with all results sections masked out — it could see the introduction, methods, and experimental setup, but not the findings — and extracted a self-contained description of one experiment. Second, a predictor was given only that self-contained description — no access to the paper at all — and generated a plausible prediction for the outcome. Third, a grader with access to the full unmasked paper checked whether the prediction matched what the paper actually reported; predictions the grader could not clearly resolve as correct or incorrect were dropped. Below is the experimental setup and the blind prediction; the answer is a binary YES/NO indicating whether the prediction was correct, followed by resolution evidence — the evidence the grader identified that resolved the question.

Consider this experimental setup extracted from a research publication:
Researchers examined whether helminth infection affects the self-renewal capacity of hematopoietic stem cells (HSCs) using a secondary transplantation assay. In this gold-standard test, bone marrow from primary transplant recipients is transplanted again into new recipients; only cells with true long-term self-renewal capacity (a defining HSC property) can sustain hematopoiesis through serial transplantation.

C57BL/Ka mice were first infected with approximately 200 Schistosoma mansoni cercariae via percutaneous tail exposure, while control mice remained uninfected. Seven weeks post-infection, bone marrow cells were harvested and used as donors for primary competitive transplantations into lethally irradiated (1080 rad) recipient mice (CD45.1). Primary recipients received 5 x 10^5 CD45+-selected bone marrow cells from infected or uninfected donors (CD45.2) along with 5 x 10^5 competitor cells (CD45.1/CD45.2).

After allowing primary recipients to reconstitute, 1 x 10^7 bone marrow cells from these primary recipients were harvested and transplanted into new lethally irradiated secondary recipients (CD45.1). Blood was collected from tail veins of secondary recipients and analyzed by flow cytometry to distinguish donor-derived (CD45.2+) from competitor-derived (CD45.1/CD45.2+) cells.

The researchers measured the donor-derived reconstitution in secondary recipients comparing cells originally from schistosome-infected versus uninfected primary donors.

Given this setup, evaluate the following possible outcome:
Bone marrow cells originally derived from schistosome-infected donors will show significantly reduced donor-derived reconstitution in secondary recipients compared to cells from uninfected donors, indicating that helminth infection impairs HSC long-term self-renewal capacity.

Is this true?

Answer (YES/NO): YES